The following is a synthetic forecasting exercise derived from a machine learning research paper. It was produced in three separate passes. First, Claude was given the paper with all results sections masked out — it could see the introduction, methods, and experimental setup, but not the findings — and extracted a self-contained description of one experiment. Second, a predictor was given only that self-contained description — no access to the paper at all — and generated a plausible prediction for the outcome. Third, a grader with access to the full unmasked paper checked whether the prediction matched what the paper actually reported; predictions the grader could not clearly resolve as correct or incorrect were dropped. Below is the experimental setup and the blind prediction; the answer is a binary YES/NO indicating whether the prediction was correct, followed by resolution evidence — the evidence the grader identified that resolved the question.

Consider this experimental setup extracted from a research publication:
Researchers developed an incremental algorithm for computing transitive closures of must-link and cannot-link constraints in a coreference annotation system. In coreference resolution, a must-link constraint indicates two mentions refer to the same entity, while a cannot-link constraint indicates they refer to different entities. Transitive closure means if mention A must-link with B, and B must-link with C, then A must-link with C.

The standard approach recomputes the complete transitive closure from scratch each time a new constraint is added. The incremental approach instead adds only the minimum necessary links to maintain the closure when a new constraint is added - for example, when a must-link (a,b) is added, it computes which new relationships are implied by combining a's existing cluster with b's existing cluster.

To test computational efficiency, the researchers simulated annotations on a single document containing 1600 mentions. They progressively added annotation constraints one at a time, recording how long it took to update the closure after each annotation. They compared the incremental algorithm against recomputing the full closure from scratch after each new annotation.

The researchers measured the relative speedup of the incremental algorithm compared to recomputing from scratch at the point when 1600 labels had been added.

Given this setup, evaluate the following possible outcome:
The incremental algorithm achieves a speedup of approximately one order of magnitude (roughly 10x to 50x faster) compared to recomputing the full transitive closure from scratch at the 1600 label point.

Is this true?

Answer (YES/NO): NO